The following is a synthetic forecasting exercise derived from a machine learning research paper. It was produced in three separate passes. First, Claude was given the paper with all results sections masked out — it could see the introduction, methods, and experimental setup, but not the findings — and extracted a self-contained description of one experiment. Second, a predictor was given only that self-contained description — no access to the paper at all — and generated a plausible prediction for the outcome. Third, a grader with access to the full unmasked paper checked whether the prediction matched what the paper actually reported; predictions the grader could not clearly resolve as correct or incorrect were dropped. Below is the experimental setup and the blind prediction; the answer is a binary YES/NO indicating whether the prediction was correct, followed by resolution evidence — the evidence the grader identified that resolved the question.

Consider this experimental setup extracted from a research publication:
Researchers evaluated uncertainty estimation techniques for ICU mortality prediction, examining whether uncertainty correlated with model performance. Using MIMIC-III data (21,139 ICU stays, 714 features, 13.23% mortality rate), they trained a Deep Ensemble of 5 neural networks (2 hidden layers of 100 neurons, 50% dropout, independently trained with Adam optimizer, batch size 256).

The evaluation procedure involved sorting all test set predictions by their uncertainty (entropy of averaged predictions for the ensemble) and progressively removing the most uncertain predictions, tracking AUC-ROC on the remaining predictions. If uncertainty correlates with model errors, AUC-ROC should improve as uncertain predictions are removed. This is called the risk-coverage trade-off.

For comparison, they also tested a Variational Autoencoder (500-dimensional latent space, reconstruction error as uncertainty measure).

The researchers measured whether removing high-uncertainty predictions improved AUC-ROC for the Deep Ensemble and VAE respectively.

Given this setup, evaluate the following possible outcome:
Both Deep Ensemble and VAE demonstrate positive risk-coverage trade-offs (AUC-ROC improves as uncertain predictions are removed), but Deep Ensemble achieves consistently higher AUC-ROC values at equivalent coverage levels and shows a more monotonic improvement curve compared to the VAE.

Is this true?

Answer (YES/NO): NO